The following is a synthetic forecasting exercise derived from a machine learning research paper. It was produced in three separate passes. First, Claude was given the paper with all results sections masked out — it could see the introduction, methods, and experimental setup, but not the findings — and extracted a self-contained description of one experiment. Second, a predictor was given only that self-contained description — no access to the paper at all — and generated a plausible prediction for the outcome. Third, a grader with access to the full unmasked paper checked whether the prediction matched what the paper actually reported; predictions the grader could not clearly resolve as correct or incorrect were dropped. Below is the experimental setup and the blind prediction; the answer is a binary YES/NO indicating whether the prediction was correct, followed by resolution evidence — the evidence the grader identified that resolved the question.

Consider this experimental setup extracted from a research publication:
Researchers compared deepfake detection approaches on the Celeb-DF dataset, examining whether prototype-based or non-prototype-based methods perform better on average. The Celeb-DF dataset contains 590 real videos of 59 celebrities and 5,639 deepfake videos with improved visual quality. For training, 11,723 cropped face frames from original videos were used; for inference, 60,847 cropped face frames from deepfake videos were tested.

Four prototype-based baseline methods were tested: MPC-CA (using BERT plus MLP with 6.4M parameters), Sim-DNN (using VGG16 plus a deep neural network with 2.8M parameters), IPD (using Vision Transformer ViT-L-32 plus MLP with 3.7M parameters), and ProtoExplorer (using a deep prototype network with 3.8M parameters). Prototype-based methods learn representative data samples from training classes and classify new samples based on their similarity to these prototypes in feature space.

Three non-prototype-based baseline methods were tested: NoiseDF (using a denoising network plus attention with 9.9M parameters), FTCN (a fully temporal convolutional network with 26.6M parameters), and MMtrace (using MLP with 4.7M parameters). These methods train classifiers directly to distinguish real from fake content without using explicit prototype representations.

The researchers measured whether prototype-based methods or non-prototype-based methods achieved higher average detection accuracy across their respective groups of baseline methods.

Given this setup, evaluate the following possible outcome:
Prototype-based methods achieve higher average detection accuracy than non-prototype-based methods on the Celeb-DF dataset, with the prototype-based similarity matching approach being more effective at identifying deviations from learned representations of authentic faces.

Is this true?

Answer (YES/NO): YES